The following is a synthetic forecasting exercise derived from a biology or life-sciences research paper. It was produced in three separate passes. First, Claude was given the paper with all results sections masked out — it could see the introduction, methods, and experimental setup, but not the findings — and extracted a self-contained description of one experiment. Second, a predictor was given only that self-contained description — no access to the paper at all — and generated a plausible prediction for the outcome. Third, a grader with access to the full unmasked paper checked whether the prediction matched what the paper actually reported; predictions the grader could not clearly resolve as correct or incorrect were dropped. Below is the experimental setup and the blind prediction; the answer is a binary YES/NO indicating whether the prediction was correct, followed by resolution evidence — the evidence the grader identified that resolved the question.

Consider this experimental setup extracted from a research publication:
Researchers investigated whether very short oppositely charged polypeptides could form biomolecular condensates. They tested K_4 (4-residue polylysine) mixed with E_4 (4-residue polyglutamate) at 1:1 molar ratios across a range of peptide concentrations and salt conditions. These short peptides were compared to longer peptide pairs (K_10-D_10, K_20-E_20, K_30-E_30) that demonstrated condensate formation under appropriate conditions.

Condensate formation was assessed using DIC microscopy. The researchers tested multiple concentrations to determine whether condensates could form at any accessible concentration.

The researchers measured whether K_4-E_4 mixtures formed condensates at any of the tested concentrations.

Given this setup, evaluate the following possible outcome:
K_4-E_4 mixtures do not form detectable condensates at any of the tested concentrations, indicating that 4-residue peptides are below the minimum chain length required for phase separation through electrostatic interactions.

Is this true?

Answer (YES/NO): YES